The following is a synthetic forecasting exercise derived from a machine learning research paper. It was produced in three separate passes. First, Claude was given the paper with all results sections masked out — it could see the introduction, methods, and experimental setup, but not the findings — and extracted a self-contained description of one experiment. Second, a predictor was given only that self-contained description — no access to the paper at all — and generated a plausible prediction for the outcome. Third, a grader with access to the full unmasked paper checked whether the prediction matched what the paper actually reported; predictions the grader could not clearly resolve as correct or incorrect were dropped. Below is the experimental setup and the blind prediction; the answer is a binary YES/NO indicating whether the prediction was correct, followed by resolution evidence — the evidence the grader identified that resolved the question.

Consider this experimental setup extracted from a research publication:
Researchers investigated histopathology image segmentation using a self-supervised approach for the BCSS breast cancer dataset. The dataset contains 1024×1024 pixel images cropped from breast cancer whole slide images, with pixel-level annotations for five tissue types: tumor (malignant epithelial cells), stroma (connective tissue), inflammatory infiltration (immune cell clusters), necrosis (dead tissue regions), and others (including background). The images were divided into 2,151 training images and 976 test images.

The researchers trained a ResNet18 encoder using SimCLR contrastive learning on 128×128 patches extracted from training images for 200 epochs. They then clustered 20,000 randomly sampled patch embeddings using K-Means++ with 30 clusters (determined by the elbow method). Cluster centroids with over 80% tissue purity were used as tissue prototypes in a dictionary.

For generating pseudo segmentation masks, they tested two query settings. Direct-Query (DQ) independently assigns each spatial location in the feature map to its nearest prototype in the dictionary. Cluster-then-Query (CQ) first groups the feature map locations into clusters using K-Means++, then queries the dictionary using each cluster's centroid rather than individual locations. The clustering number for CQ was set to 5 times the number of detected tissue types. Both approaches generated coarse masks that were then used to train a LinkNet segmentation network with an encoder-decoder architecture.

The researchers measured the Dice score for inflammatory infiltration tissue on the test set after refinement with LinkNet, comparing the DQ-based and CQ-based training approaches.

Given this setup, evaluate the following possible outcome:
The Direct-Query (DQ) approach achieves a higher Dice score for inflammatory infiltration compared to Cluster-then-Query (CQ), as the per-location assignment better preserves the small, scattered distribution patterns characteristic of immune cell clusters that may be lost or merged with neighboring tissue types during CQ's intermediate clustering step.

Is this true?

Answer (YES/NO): YES